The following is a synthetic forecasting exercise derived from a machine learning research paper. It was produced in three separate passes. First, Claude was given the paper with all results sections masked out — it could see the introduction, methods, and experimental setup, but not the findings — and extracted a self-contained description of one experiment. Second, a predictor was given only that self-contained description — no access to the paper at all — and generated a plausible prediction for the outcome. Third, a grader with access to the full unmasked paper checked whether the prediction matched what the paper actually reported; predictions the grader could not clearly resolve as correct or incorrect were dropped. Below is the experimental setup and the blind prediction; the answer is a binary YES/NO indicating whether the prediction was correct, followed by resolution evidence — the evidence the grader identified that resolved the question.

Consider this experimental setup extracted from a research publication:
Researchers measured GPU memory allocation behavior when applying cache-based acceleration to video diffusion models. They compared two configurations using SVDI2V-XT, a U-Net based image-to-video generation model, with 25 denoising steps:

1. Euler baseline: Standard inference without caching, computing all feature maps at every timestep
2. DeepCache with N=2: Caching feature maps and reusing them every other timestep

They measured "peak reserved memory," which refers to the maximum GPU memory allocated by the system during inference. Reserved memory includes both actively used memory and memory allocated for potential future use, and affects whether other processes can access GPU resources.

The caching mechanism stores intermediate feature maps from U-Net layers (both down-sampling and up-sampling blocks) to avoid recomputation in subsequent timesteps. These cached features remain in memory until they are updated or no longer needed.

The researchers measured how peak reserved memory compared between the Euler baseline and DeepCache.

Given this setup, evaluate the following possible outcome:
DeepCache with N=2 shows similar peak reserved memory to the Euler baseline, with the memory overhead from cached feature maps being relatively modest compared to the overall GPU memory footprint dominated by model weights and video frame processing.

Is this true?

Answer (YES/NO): NO